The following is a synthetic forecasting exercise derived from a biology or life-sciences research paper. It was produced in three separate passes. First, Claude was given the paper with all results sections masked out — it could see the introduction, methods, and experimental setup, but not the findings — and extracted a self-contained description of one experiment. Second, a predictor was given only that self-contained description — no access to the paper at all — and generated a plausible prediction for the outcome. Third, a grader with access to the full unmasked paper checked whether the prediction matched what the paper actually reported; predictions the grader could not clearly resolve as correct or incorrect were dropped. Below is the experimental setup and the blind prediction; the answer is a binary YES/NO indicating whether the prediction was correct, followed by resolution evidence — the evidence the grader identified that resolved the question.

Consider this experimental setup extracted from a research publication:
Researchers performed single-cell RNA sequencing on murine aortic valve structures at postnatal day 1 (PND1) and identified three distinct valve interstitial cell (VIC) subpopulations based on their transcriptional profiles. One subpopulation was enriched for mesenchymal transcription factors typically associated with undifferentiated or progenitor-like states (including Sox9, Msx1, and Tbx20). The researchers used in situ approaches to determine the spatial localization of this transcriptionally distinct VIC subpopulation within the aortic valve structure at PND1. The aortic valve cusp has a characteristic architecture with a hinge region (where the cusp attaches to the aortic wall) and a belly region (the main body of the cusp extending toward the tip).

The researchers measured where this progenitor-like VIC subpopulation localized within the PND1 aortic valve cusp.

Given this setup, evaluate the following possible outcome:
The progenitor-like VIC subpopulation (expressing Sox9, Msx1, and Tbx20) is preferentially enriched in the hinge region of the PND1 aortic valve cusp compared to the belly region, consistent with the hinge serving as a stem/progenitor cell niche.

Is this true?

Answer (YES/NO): YES